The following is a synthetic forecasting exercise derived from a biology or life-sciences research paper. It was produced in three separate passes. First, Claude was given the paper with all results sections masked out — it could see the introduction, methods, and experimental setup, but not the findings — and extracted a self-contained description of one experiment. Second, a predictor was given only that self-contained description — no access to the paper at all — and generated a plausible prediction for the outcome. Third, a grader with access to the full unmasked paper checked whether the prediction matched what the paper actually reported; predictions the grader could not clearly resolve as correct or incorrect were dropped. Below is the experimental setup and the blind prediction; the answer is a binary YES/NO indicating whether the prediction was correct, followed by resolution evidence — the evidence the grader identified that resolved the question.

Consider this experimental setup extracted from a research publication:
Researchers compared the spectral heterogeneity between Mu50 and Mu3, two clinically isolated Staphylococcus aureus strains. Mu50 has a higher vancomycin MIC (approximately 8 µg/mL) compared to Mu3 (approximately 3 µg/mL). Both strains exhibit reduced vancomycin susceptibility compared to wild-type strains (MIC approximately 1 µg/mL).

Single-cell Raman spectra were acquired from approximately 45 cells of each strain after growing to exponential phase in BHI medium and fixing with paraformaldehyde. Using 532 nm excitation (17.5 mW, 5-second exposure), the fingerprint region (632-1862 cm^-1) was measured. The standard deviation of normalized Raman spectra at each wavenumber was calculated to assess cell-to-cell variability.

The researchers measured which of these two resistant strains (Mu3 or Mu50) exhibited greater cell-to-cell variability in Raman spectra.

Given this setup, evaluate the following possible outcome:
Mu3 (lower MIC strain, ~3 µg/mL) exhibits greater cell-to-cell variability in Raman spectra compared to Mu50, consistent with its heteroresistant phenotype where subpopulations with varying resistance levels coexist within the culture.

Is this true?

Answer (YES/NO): YES